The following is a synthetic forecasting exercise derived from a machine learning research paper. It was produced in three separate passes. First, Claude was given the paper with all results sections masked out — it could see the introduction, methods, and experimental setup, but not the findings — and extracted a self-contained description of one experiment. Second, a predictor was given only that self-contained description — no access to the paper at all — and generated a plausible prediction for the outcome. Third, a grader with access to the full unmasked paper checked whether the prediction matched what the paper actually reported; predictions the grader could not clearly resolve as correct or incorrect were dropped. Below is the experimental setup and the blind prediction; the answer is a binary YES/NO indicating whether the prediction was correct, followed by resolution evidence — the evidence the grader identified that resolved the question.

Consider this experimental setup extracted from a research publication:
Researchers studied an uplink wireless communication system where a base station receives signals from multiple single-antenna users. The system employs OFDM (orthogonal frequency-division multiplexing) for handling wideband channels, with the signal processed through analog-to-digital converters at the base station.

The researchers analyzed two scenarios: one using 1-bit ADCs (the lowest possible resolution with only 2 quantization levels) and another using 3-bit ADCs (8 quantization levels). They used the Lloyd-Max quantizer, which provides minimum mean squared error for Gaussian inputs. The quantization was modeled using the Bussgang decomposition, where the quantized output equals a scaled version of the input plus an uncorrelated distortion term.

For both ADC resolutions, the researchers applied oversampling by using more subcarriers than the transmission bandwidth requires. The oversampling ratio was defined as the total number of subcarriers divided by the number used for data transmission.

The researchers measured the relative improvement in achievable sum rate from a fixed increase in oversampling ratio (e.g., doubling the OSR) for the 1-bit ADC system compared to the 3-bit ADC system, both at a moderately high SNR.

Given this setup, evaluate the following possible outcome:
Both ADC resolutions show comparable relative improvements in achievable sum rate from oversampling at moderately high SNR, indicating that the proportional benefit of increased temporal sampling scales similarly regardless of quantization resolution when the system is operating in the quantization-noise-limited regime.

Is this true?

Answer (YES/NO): NO